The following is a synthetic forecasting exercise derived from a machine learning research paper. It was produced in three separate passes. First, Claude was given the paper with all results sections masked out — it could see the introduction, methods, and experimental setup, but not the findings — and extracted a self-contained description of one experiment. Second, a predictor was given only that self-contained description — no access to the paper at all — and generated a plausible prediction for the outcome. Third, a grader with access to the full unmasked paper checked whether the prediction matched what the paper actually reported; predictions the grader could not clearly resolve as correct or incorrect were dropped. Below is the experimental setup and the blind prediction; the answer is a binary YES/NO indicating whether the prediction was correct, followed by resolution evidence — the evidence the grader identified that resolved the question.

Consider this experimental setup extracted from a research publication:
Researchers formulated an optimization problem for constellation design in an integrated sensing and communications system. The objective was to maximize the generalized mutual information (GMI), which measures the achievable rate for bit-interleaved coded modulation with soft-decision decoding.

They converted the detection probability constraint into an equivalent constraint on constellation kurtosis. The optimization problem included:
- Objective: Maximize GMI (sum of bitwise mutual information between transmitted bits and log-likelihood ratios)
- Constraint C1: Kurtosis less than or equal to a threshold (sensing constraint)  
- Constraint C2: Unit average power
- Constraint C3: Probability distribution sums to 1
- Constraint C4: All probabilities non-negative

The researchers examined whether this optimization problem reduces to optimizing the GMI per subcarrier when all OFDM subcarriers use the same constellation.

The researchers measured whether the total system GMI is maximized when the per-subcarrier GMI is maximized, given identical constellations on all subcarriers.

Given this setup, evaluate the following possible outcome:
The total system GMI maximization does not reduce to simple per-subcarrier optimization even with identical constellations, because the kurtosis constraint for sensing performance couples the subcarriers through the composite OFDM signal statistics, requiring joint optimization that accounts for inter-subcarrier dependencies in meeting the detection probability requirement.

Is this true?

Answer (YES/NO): NO